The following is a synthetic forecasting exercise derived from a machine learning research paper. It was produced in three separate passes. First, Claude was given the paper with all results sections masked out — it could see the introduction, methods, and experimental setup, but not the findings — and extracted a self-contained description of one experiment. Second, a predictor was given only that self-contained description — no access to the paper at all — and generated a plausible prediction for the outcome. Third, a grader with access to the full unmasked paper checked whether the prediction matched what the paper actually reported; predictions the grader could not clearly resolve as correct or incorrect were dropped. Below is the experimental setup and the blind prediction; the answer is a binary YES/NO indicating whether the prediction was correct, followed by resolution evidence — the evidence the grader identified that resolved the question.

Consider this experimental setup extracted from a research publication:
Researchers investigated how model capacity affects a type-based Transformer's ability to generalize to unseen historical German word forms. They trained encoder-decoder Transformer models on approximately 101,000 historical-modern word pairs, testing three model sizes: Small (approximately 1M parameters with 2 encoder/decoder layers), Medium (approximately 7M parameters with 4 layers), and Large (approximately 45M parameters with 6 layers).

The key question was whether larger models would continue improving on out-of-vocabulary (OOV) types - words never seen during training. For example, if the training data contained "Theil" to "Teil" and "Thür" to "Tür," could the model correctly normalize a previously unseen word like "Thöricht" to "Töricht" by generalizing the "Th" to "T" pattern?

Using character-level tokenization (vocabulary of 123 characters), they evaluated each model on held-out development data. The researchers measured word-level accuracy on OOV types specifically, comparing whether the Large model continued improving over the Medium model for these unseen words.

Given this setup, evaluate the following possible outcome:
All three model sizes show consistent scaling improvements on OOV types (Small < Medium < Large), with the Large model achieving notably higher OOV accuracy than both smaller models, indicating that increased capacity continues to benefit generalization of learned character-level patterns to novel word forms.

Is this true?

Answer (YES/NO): NO